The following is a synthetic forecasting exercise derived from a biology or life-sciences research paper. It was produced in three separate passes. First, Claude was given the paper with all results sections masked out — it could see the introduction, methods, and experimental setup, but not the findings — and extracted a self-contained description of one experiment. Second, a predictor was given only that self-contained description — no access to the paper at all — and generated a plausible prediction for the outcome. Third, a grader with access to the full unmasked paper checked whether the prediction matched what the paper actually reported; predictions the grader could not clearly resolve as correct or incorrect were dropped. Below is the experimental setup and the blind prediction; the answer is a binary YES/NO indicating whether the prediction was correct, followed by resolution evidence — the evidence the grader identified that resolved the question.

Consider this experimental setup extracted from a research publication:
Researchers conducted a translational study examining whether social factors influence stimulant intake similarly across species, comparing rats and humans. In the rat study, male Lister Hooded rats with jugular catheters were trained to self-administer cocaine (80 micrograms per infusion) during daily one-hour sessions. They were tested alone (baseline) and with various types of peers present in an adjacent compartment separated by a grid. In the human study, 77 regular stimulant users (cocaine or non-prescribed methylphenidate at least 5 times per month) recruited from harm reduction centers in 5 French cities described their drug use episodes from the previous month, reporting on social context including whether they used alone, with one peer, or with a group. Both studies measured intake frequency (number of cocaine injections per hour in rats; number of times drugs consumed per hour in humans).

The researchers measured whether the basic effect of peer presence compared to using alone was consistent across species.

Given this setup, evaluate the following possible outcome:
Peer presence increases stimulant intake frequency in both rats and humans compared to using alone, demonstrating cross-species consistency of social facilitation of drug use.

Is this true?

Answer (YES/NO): NO